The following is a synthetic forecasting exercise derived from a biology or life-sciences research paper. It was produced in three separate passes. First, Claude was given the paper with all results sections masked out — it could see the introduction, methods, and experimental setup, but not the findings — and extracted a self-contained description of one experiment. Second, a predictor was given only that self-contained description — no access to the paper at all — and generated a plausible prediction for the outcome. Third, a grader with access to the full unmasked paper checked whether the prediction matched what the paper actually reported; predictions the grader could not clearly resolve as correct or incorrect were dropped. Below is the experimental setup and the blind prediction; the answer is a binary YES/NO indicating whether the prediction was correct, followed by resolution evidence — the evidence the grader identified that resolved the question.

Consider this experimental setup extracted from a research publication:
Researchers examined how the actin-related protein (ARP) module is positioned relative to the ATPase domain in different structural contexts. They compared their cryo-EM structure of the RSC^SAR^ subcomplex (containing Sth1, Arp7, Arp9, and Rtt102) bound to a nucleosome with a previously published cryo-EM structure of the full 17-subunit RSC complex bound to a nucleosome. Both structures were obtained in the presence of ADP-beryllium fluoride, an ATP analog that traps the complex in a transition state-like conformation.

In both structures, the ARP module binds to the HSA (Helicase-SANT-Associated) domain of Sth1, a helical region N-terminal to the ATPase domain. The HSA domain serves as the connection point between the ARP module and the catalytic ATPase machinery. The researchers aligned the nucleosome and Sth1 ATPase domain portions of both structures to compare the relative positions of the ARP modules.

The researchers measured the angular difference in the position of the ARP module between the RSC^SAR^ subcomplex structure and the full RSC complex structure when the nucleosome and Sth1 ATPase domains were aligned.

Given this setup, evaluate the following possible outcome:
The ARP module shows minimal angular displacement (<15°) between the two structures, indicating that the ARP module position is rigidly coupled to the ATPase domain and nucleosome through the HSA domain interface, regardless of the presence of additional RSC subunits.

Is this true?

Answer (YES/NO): NO